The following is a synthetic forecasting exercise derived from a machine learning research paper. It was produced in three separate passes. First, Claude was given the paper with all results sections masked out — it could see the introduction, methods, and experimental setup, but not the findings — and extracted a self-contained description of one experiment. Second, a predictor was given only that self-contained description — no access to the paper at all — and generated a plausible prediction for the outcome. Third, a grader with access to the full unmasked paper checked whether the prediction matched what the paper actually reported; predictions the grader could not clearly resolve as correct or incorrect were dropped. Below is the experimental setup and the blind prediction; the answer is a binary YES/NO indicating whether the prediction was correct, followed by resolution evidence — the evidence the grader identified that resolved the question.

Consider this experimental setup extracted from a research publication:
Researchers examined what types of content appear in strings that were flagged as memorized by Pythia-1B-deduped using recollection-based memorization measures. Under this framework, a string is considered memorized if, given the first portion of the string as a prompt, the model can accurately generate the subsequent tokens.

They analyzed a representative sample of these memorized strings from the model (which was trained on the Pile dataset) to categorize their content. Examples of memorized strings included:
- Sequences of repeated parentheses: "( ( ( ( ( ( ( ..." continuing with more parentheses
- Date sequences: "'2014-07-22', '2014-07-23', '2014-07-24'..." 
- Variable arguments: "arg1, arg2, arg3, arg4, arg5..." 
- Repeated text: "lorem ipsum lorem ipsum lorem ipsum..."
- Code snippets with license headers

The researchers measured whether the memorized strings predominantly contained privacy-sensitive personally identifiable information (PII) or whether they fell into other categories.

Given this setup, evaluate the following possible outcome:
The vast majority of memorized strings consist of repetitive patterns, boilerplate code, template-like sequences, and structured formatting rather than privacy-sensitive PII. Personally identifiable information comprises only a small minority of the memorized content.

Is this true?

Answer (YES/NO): YES